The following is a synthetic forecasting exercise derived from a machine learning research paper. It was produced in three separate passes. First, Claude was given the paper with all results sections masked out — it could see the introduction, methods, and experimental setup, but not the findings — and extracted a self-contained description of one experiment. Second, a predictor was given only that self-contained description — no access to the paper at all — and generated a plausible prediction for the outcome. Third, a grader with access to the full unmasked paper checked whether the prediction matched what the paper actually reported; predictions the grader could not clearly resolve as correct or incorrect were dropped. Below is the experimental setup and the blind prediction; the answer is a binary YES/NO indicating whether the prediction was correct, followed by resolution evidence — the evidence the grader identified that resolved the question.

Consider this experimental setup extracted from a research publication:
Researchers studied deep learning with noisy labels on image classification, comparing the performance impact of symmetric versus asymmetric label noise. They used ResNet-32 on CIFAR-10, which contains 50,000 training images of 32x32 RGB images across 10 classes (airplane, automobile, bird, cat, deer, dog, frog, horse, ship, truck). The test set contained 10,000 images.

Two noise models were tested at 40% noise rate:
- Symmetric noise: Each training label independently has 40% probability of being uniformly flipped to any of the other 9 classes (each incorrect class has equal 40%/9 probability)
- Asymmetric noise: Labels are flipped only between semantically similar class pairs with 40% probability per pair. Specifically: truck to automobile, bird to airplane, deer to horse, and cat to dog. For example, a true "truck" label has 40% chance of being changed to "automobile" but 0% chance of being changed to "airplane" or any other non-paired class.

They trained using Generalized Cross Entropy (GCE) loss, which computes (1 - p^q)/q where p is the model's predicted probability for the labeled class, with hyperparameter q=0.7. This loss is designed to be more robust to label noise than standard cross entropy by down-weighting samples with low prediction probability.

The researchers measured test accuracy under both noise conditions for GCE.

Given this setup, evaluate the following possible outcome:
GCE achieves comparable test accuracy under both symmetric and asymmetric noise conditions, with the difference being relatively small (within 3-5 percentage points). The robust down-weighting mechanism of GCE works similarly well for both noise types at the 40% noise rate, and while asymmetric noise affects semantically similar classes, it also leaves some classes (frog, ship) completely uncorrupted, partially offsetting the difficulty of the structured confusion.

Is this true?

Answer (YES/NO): YES